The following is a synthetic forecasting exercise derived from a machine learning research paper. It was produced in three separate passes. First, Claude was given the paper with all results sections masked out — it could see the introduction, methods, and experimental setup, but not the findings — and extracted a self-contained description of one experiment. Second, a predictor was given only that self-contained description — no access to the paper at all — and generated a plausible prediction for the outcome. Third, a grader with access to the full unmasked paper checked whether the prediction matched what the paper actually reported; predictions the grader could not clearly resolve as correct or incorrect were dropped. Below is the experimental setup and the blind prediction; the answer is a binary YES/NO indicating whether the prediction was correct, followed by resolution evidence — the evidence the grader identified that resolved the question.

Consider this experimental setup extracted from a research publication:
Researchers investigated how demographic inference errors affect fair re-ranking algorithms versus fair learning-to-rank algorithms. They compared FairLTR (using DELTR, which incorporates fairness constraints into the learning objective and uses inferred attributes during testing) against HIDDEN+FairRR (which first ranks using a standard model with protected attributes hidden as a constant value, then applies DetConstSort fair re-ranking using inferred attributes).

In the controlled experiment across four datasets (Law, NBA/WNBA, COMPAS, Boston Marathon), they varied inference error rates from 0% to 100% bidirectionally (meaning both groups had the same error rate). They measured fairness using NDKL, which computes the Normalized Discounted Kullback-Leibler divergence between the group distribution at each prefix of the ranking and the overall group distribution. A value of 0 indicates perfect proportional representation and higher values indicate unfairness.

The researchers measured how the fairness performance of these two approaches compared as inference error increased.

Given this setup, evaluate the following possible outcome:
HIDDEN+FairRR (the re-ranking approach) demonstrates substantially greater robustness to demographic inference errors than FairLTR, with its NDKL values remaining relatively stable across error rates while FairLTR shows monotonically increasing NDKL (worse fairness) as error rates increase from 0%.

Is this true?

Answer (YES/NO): YES